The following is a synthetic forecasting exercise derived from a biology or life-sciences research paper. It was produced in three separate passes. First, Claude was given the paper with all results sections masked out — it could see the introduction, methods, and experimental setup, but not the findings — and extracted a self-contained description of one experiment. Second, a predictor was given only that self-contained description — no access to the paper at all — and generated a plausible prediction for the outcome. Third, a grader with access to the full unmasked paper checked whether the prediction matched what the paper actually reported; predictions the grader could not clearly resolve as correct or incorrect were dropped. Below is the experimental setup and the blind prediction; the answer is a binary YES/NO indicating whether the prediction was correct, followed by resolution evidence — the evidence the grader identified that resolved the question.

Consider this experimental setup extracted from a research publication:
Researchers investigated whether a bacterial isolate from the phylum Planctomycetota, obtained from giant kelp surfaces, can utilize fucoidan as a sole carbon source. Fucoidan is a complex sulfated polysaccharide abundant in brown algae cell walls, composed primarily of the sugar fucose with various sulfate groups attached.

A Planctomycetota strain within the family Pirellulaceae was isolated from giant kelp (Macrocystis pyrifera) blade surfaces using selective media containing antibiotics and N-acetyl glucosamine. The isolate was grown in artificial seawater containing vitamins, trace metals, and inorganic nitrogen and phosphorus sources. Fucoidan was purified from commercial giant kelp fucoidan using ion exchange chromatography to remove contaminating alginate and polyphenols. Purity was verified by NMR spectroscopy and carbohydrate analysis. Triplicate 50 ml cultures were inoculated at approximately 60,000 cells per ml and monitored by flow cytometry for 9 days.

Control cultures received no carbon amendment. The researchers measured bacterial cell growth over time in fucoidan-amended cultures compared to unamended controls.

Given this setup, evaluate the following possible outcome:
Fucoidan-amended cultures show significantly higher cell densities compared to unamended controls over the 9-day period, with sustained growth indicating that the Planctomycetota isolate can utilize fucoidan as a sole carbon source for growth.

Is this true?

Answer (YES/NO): YES